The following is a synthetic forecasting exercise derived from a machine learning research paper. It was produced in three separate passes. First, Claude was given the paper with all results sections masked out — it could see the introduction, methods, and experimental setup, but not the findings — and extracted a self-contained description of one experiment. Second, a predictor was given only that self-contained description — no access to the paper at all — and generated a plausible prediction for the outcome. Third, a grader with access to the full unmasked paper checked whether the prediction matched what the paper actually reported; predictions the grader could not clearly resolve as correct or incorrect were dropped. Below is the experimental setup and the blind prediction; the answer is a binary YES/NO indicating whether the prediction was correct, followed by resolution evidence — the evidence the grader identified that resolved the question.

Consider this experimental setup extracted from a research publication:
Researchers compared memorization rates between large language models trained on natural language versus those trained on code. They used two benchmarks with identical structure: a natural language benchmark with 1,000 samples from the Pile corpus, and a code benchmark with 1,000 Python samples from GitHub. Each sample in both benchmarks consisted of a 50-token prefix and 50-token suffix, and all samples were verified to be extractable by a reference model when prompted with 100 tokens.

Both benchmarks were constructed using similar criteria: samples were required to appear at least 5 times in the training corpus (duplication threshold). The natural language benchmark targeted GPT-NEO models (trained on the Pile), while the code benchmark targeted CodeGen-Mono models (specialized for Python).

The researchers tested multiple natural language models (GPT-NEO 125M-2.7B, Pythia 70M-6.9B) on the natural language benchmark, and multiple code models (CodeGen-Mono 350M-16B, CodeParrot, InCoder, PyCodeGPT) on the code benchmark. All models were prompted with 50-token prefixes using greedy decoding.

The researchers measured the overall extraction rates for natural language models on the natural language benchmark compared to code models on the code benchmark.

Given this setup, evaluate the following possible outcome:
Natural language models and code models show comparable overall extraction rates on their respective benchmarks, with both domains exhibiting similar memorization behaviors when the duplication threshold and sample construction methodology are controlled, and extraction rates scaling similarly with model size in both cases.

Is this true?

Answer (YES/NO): NO